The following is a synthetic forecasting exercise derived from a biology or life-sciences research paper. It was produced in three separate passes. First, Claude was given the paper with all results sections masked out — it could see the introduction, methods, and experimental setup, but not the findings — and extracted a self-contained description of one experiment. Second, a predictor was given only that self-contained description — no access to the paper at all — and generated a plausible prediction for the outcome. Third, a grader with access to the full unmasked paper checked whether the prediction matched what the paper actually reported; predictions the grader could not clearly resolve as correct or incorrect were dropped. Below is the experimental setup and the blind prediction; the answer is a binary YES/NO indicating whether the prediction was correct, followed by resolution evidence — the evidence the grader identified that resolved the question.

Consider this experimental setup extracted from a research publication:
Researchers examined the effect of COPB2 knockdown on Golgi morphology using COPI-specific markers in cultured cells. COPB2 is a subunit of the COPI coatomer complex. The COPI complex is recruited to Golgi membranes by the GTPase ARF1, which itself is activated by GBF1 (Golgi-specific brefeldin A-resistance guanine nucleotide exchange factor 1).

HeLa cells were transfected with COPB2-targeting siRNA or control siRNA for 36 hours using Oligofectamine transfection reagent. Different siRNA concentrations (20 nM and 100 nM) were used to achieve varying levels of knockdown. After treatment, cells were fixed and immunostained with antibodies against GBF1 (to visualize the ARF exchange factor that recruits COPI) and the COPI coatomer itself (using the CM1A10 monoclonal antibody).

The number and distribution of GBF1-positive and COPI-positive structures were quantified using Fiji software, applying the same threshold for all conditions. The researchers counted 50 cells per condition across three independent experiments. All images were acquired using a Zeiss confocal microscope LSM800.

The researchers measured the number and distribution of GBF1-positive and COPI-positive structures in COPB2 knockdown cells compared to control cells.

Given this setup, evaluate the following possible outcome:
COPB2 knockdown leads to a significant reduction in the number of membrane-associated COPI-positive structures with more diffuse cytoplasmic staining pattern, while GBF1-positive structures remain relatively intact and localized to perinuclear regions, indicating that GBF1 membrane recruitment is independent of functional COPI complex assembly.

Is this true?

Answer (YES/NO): NO